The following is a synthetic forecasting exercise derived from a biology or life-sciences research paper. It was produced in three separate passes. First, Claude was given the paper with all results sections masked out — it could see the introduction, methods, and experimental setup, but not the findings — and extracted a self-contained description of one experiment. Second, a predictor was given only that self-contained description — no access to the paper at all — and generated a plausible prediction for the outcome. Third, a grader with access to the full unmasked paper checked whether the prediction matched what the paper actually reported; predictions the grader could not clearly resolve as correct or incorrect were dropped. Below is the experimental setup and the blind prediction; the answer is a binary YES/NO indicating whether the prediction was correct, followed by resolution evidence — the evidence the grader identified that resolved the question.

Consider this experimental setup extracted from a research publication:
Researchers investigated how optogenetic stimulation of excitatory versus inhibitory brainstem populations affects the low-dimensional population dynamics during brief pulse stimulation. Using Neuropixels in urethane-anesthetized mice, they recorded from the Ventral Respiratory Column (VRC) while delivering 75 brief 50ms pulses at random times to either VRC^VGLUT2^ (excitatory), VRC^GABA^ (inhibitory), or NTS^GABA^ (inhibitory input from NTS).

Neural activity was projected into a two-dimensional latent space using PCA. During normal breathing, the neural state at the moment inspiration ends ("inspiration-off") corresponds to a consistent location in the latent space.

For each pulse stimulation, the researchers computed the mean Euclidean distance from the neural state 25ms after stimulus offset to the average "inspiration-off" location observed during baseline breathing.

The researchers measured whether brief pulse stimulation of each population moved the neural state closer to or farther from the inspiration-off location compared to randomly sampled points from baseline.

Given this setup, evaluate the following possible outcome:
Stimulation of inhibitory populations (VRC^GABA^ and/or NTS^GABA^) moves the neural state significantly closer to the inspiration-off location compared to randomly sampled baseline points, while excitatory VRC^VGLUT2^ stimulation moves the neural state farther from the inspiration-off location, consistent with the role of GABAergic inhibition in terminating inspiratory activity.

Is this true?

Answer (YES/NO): YES